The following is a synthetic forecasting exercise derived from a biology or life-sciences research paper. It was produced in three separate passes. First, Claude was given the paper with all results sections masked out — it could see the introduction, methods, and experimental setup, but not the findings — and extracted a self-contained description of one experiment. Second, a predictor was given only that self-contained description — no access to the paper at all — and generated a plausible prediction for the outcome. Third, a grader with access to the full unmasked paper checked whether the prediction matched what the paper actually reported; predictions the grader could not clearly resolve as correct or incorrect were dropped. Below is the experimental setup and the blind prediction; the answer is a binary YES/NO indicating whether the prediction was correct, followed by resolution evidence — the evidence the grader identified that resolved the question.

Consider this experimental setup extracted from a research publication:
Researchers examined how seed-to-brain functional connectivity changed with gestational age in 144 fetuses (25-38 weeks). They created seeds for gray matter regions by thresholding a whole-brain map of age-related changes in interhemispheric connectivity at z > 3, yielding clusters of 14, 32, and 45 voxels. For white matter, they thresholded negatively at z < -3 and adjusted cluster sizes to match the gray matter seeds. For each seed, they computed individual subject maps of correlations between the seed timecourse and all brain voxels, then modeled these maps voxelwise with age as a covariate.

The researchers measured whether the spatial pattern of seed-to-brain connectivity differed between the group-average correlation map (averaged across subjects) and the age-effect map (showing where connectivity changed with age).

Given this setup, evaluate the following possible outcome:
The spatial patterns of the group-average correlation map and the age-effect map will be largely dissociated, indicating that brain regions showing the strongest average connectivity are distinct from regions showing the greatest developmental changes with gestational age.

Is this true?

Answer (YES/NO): NO